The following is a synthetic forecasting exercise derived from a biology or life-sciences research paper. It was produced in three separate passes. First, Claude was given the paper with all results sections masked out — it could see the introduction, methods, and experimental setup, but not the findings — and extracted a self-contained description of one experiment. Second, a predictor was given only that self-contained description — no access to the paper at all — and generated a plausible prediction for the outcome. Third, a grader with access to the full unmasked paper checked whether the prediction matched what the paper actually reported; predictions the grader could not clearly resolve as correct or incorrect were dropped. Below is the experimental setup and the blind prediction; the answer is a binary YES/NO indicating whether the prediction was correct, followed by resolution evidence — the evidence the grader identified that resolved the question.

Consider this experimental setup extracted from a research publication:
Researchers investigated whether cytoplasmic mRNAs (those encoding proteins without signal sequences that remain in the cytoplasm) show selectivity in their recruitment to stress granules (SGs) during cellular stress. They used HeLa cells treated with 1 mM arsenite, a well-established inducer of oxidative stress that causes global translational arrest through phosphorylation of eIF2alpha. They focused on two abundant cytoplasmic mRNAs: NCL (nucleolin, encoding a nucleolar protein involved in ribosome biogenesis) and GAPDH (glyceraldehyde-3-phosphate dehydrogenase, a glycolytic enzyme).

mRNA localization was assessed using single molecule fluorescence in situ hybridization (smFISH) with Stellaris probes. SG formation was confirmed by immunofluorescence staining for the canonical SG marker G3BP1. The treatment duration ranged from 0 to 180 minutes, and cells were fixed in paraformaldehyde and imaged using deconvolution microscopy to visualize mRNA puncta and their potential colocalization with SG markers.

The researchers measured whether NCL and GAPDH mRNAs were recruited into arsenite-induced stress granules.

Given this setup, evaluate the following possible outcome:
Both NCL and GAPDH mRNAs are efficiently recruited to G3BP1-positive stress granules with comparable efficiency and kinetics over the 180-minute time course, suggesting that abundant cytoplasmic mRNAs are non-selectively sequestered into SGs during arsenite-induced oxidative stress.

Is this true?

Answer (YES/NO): NO